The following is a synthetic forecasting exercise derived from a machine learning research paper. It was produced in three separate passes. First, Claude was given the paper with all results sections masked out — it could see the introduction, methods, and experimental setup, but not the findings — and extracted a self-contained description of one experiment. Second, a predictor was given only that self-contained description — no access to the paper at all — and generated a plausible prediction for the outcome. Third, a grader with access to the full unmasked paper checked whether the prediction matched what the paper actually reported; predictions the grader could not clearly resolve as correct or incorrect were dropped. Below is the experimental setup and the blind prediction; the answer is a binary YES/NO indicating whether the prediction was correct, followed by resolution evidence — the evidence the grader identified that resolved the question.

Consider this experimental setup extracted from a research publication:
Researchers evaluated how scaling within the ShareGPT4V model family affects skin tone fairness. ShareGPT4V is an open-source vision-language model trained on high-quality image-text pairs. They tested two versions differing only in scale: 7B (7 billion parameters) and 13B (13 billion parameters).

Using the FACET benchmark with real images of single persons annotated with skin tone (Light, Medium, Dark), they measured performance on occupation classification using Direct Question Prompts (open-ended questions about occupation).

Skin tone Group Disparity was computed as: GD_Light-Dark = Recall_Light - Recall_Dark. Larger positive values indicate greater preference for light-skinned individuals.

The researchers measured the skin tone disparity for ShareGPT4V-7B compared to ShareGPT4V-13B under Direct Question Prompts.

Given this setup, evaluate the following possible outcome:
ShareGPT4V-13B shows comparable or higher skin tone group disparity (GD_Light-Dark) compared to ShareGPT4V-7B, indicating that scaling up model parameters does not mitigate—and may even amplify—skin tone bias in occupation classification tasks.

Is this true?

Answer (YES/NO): NO